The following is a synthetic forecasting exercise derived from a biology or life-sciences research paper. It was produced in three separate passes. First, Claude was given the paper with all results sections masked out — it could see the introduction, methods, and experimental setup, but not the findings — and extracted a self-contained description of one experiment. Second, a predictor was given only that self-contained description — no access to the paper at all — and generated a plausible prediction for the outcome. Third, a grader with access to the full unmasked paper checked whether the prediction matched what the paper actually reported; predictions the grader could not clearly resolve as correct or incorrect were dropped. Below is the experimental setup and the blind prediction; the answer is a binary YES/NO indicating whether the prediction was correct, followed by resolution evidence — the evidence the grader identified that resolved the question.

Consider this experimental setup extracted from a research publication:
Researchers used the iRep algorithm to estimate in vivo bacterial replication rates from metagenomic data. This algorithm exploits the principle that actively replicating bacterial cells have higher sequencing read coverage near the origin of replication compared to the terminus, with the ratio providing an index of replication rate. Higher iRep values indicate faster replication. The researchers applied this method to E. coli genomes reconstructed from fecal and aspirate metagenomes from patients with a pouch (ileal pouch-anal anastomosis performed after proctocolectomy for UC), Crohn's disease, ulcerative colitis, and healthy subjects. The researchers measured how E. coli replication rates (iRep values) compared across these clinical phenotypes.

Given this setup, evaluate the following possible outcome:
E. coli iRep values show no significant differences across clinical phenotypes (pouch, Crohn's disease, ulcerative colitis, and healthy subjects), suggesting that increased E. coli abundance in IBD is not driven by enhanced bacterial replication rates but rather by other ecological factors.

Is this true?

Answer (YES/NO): NO